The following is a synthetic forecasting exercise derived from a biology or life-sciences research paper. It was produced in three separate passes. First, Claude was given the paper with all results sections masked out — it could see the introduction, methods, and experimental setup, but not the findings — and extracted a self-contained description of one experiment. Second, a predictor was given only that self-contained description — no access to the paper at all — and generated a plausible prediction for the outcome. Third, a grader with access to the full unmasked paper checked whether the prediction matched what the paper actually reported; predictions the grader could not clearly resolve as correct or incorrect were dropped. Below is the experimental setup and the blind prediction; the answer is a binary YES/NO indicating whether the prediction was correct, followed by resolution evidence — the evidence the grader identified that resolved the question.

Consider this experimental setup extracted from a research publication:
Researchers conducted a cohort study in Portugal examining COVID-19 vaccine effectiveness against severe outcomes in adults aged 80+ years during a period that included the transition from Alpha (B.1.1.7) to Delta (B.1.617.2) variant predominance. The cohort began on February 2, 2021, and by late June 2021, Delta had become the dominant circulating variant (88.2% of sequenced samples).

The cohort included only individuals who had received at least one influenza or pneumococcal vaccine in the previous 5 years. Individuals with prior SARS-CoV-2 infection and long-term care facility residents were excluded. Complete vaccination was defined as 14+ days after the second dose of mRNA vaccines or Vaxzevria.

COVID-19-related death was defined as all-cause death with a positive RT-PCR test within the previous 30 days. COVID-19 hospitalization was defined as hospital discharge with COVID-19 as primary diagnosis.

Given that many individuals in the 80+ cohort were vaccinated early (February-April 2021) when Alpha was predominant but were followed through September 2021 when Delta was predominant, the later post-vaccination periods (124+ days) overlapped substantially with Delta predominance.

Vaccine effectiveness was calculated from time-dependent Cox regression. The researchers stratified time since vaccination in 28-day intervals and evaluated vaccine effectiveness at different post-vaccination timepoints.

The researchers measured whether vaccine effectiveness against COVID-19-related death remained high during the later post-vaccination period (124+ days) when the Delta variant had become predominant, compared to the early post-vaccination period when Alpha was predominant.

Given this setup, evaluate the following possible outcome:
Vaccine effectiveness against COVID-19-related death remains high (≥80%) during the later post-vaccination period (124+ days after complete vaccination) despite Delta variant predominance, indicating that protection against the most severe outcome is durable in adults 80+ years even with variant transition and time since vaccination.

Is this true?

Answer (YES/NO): NO